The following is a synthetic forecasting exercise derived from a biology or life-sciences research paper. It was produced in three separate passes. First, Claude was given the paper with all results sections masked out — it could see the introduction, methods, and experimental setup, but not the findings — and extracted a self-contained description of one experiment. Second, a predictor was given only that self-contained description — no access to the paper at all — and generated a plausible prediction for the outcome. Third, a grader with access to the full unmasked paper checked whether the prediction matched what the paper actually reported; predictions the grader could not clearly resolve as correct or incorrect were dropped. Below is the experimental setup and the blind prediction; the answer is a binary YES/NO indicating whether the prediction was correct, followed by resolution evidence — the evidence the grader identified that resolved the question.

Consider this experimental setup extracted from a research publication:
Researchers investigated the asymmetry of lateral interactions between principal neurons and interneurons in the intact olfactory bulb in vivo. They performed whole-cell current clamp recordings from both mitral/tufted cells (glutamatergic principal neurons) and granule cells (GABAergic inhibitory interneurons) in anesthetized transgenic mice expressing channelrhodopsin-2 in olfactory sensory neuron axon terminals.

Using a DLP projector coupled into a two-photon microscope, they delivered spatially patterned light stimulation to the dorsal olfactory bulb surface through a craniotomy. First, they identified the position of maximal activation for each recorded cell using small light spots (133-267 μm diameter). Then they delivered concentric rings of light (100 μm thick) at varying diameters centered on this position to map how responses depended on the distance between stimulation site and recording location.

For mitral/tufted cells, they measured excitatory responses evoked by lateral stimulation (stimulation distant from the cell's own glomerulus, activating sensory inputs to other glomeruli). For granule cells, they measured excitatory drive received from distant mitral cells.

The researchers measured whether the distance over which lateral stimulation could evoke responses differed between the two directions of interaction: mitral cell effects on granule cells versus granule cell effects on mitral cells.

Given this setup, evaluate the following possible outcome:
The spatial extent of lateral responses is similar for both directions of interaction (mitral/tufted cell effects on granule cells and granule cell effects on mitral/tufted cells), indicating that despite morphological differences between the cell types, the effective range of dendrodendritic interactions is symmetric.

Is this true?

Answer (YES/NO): NO